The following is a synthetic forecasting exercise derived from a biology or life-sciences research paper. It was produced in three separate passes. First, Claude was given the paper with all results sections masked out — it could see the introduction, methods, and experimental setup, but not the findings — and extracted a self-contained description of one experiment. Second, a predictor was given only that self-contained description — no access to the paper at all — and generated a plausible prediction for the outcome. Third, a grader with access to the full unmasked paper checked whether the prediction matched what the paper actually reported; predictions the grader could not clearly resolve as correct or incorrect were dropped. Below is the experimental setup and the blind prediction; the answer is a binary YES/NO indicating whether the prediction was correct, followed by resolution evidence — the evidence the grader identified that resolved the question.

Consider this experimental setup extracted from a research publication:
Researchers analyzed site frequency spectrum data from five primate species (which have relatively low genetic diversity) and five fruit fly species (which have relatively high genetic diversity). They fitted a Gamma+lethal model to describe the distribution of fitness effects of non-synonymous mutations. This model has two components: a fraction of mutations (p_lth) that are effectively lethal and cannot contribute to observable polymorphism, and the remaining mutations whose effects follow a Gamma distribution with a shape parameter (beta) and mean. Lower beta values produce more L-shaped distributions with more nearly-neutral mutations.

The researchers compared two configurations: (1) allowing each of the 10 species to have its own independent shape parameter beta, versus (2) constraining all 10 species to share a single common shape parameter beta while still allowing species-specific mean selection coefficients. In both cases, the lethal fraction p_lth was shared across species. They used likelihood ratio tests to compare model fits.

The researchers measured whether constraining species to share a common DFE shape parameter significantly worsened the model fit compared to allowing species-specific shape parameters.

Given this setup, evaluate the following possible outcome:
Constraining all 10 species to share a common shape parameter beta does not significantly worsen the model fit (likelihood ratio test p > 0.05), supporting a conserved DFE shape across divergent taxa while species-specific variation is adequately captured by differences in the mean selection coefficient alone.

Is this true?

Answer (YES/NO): NO